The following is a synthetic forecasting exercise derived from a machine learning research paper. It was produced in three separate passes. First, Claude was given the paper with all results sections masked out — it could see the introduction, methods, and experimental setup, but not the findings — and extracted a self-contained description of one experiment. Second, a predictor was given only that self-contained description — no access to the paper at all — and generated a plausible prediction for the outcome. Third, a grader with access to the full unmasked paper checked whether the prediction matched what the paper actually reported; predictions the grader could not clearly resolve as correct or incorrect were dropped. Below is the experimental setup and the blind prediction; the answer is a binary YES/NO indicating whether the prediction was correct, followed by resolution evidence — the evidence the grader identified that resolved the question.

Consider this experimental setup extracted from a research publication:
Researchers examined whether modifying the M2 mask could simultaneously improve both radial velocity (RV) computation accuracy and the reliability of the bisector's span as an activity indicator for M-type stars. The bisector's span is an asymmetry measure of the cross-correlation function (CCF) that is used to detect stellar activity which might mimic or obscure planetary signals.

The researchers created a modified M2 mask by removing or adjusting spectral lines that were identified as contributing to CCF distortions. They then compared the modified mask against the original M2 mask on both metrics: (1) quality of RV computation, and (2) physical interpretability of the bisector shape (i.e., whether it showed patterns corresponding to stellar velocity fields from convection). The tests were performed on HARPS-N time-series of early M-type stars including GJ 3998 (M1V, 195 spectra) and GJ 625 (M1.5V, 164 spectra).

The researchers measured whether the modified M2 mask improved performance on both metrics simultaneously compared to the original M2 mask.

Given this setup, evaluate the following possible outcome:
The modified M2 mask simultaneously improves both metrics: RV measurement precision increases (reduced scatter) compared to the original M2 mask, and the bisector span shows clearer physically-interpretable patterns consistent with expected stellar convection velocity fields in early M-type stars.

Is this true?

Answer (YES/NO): NO